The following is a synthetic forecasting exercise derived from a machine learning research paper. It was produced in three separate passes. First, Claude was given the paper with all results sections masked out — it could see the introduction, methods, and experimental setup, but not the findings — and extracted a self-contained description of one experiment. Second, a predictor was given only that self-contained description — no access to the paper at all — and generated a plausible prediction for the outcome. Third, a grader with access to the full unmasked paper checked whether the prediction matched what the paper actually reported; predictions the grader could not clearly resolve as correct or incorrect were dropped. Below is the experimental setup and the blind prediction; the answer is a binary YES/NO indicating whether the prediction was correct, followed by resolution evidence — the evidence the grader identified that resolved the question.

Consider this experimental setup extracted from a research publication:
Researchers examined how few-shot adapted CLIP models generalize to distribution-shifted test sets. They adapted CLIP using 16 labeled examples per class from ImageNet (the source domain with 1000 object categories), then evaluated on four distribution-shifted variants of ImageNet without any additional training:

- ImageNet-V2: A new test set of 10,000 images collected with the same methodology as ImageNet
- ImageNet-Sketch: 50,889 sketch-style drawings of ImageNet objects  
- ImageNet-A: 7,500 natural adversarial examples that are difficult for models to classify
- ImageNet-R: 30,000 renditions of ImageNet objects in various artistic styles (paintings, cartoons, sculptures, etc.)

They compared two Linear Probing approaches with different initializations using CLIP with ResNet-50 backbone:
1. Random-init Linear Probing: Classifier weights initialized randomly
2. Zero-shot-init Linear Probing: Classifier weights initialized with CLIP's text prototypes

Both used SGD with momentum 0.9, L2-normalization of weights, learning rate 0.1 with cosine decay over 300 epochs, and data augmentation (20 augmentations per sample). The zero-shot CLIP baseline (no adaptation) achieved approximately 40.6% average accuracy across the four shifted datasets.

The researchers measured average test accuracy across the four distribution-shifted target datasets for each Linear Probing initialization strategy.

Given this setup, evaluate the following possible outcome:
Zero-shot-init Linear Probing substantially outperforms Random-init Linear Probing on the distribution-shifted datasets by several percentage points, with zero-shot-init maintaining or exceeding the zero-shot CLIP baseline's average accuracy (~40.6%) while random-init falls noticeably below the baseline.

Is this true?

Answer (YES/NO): NO